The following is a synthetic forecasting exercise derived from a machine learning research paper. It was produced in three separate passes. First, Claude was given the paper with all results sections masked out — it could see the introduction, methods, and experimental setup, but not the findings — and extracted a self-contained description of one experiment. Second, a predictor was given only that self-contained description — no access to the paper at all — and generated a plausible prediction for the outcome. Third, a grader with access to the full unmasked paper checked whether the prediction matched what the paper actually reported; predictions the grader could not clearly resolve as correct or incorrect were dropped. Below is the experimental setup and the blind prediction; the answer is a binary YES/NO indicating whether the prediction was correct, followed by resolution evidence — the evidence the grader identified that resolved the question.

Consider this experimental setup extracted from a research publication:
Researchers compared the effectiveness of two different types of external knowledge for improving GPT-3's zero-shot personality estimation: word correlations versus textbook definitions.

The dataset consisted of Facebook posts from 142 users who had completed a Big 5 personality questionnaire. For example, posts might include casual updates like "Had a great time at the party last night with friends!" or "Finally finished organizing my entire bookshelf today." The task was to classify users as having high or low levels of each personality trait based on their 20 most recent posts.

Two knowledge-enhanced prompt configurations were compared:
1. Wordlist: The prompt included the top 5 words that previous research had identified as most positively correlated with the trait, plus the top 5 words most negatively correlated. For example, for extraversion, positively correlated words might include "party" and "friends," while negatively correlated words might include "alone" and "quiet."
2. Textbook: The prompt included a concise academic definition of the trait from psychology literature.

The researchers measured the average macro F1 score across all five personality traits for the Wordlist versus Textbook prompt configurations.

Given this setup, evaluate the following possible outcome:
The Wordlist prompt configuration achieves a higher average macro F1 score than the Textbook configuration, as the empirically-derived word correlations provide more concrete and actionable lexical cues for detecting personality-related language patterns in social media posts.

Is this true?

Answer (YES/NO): YES